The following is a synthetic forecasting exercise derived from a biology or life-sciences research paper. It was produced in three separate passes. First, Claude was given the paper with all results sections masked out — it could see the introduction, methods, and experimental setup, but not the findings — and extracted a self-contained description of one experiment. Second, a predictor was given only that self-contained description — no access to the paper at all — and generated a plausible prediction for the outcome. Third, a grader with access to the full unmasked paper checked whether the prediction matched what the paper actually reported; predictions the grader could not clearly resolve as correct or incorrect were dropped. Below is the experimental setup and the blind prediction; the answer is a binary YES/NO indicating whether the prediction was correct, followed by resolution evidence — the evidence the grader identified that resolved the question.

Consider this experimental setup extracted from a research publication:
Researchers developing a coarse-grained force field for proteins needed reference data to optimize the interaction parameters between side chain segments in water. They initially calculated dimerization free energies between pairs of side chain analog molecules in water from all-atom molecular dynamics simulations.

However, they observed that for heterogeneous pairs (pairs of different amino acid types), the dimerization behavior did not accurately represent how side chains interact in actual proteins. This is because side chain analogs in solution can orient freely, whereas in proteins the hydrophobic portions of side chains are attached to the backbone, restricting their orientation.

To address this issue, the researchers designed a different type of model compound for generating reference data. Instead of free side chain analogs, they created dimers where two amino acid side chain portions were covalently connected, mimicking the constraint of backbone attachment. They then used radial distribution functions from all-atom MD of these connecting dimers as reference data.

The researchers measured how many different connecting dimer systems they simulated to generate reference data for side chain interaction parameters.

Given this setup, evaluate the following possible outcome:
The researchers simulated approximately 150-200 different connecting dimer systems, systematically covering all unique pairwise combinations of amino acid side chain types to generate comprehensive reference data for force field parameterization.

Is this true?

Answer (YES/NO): NO